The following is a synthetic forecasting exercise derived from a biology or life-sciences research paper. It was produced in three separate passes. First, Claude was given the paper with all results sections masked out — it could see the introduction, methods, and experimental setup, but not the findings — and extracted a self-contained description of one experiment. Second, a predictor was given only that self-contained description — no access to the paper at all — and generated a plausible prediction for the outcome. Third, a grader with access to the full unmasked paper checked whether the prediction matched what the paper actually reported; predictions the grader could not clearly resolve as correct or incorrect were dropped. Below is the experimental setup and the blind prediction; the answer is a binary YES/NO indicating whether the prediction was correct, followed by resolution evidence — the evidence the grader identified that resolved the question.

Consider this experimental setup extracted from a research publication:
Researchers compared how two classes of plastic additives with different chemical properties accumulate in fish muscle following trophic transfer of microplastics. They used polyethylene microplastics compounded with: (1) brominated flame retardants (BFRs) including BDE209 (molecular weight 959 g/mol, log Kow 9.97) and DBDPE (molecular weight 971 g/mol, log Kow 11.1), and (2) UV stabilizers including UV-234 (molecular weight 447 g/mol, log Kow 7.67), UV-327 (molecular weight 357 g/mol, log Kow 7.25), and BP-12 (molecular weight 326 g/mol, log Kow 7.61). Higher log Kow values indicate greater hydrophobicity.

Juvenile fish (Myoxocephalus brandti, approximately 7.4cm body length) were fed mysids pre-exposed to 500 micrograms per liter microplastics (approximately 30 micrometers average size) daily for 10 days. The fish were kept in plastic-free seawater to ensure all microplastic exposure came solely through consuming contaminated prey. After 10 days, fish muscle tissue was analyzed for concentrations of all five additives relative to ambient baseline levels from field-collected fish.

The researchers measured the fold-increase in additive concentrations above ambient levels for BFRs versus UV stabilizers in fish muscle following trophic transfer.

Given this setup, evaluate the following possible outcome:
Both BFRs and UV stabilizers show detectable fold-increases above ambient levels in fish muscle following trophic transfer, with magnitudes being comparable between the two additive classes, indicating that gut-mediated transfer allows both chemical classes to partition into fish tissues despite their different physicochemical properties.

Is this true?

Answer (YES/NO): NO